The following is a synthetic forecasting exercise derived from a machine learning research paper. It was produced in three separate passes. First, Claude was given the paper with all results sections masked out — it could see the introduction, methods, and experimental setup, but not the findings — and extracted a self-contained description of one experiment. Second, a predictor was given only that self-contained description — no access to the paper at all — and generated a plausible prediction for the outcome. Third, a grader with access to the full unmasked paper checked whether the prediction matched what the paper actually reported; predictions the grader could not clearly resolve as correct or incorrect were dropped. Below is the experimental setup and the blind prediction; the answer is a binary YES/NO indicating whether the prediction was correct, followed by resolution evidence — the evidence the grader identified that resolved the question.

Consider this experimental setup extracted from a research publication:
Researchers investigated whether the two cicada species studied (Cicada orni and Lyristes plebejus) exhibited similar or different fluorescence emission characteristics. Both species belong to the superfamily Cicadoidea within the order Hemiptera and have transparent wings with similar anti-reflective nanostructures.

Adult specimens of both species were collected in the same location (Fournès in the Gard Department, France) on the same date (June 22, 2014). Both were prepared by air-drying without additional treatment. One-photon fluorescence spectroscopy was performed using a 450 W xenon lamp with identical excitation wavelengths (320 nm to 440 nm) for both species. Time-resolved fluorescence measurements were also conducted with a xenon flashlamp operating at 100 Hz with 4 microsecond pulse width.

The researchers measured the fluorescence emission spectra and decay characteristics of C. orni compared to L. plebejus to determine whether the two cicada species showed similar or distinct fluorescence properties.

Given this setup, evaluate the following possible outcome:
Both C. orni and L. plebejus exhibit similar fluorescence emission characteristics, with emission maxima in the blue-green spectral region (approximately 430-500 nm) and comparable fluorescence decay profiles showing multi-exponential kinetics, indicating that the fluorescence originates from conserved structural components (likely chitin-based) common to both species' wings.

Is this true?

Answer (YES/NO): NO